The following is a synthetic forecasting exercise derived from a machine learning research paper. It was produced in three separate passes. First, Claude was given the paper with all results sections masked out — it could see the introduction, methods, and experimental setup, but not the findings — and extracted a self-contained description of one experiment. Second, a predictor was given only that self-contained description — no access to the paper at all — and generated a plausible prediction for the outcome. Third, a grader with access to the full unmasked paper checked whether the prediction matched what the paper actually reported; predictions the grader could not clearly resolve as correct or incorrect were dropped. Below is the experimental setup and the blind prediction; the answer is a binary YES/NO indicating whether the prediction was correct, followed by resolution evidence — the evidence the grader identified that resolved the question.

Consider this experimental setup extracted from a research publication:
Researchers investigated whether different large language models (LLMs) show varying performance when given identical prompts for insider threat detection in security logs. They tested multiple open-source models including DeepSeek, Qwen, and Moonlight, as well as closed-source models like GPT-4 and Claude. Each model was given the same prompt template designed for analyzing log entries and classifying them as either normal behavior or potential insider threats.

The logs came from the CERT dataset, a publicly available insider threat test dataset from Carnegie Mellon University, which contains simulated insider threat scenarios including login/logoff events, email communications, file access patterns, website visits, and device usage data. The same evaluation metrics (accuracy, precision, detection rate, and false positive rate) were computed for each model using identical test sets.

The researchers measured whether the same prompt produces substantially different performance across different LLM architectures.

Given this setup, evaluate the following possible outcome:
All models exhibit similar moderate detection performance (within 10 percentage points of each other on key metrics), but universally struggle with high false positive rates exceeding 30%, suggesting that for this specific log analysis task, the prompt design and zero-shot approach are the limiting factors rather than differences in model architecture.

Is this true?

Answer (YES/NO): NO